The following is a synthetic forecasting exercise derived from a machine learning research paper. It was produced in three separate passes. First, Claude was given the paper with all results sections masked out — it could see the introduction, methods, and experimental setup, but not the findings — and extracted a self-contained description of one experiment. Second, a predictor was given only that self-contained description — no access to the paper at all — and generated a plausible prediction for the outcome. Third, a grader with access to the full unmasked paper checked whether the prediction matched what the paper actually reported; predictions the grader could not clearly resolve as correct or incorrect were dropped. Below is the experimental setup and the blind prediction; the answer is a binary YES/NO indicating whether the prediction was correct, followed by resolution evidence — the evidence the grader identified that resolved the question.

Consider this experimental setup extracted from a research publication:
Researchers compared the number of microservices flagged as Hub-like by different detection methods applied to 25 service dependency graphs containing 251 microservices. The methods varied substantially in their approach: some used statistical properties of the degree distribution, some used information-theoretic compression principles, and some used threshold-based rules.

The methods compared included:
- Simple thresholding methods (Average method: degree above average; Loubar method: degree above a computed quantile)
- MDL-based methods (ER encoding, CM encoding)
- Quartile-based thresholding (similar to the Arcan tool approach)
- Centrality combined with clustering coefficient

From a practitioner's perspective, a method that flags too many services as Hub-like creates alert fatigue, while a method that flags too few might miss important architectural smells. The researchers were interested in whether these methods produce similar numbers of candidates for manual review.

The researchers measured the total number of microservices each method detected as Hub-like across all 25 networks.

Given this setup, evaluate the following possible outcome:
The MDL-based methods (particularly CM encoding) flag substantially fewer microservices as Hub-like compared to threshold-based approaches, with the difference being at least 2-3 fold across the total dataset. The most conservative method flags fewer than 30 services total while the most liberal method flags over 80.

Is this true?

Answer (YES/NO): NO